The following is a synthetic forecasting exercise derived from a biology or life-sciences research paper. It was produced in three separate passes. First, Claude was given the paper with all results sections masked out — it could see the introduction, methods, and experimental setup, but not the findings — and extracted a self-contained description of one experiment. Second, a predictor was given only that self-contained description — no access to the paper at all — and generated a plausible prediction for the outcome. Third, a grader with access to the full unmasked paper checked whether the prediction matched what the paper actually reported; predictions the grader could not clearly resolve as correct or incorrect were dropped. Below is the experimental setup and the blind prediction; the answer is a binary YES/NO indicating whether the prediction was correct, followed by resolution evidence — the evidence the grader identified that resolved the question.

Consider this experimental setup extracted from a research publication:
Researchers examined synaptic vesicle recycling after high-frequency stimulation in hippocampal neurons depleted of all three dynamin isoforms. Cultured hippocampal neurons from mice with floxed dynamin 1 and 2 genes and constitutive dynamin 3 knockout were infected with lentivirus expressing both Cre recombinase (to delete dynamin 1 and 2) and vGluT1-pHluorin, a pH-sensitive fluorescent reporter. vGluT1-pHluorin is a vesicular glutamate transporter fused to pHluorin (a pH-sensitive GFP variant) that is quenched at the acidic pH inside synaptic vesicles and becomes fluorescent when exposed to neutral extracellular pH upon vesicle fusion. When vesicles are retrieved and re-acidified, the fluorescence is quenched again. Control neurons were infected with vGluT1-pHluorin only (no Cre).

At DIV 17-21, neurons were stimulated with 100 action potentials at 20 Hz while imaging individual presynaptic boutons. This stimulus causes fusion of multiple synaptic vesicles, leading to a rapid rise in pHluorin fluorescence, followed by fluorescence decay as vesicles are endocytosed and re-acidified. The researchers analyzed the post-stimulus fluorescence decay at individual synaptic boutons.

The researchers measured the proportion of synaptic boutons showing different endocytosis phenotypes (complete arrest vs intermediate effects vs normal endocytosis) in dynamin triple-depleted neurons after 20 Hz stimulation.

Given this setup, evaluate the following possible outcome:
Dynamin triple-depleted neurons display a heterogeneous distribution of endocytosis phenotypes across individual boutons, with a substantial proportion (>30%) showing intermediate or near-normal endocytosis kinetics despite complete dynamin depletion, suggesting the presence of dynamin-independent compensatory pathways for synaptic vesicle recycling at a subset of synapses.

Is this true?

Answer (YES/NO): YES